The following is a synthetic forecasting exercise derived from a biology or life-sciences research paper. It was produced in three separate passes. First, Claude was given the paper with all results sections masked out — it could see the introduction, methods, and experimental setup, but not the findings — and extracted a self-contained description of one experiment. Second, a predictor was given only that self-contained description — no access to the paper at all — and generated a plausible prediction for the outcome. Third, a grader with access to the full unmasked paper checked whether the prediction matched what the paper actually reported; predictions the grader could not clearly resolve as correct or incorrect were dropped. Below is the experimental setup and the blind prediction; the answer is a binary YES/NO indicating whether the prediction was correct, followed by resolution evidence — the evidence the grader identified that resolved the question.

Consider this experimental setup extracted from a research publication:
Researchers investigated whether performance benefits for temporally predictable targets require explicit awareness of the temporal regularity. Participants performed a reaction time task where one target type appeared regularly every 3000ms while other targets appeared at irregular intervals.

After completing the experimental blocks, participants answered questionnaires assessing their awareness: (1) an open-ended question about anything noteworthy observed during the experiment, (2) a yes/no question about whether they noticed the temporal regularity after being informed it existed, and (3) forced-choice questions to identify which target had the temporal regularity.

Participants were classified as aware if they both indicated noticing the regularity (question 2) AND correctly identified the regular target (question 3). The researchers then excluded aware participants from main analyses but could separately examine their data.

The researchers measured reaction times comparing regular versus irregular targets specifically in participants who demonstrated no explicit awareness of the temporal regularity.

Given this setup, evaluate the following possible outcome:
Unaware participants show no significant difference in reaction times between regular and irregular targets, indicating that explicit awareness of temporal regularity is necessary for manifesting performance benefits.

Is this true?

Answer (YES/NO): NO